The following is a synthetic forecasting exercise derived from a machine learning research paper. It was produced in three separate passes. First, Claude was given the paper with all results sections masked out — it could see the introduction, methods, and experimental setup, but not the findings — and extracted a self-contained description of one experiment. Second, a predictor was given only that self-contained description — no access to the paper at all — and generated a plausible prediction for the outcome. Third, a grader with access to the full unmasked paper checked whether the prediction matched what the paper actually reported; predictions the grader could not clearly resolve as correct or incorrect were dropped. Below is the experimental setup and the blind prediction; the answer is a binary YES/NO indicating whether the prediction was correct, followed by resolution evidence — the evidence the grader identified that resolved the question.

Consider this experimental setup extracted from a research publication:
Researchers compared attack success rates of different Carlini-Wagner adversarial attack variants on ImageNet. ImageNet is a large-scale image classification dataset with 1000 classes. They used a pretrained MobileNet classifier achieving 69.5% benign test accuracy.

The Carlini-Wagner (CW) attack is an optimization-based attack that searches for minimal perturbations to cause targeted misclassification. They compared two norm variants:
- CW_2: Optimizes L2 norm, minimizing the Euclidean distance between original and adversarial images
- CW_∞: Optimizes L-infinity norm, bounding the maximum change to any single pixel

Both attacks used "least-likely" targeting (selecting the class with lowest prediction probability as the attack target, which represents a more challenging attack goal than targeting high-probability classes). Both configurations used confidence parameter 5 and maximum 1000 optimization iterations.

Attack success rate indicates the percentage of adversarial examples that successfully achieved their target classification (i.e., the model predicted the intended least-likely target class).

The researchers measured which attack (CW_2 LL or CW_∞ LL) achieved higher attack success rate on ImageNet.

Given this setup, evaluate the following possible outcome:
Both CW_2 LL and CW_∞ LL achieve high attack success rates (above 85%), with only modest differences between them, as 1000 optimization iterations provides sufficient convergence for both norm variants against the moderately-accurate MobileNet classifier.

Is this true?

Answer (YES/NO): YES